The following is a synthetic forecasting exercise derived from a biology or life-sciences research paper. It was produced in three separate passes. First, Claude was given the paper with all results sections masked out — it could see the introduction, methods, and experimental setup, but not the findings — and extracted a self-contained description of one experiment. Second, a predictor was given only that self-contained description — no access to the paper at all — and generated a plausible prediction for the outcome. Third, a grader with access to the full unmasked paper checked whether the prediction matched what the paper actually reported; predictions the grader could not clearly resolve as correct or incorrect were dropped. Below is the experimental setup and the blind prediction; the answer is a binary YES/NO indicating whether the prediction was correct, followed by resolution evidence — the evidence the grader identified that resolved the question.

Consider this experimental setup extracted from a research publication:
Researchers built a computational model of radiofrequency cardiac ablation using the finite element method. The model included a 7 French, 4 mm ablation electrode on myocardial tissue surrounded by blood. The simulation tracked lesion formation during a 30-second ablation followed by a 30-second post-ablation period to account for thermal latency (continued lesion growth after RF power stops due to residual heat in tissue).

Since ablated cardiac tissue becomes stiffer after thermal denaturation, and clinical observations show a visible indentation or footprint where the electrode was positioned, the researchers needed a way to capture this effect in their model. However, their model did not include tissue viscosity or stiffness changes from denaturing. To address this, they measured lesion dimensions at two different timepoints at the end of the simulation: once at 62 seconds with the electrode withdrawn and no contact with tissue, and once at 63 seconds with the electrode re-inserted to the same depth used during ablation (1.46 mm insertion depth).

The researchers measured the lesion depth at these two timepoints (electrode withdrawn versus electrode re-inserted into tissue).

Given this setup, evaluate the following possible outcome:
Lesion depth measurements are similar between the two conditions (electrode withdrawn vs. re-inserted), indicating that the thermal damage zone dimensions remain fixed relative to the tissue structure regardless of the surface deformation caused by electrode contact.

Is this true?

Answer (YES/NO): YES